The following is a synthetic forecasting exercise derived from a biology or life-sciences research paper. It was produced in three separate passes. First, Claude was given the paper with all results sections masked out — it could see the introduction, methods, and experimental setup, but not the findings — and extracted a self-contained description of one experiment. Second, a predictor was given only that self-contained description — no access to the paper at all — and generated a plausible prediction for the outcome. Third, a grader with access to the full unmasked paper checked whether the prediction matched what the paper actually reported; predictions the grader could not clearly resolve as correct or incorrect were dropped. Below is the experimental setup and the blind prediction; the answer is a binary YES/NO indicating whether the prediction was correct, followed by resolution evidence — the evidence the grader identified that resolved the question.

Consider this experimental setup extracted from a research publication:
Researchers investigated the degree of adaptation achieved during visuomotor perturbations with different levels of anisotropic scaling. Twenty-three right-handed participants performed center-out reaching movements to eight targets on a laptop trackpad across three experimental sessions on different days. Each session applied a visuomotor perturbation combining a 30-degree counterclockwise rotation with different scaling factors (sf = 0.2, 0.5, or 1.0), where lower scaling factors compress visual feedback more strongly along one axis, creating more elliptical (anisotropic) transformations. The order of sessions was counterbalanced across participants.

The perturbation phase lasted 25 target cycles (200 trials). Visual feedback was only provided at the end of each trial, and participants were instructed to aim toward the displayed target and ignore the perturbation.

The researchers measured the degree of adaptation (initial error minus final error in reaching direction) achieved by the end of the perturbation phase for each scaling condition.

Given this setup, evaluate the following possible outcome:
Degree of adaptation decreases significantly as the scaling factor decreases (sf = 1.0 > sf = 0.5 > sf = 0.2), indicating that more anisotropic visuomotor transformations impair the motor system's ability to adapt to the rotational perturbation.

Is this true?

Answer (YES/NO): NO